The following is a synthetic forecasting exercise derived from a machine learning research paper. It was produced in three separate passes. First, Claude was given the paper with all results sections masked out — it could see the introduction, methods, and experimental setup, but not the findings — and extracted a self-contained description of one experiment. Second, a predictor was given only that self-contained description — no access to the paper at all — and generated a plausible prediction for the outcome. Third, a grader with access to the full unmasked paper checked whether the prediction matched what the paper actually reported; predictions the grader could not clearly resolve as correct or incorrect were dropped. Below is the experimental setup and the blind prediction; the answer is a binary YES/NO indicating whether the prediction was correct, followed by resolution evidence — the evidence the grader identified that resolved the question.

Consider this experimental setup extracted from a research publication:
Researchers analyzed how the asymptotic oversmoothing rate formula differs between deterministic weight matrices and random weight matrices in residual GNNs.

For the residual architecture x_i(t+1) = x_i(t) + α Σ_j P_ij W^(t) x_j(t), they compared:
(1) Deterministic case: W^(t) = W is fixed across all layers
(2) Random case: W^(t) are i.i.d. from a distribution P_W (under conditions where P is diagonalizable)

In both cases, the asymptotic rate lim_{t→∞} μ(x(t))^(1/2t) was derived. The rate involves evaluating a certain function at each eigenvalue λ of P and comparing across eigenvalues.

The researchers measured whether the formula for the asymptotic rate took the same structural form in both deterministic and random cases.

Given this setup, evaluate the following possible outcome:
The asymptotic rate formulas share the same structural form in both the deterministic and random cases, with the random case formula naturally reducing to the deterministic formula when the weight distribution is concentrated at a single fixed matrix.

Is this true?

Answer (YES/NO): YES